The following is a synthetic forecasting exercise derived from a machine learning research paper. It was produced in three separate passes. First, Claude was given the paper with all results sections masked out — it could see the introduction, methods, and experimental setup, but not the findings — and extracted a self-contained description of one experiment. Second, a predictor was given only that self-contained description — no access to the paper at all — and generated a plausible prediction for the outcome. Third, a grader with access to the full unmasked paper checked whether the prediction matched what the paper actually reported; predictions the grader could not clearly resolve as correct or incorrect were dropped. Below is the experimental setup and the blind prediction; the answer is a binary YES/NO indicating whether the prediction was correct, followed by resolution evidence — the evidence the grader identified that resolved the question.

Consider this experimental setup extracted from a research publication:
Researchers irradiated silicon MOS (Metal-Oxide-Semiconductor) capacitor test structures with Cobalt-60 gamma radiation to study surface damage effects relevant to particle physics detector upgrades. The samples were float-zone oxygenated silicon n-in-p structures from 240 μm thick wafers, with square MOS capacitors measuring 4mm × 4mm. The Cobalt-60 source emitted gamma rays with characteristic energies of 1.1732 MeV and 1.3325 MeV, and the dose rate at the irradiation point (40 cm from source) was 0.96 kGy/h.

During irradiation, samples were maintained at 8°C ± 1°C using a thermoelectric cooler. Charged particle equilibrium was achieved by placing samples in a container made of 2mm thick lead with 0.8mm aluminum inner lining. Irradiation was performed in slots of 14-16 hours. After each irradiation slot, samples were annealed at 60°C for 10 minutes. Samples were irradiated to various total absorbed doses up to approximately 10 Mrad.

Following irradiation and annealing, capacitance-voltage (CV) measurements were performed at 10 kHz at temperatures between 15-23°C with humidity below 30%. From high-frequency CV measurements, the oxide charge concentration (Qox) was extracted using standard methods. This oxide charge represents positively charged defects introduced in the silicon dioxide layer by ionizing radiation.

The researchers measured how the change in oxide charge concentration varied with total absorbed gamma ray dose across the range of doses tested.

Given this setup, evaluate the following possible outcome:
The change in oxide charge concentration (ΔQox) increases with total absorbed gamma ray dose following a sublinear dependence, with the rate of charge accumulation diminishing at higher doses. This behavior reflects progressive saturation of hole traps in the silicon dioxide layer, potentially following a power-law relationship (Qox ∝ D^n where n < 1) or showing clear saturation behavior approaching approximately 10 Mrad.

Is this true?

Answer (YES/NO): YES